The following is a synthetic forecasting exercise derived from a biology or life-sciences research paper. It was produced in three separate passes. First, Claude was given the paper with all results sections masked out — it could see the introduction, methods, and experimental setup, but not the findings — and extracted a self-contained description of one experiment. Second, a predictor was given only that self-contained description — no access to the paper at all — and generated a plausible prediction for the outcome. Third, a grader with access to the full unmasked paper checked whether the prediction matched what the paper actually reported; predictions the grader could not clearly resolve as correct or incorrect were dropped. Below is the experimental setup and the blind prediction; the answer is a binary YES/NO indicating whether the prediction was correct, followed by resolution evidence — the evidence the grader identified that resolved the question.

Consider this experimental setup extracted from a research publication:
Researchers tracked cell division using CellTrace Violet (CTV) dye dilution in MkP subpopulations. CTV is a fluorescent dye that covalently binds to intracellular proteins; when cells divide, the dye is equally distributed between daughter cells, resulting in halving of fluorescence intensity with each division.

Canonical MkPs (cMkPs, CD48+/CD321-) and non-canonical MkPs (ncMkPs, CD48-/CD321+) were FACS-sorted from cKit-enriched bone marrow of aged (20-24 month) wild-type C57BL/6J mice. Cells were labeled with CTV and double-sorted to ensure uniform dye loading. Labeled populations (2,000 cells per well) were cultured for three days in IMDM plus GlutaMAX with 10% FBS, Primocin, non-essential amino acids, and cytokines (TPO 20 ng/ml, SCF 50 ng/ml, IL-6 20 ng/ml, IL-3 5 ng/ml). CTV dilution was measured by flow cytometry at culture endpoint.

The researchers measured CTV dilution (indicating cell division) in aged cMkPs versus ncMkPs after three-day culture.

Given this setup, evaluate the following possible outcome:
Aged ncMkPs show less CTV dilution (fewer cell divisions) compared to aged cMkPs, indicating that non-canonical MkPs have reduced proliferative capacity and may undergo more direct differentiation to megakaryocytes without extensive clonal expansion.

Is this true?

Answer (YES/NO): NO